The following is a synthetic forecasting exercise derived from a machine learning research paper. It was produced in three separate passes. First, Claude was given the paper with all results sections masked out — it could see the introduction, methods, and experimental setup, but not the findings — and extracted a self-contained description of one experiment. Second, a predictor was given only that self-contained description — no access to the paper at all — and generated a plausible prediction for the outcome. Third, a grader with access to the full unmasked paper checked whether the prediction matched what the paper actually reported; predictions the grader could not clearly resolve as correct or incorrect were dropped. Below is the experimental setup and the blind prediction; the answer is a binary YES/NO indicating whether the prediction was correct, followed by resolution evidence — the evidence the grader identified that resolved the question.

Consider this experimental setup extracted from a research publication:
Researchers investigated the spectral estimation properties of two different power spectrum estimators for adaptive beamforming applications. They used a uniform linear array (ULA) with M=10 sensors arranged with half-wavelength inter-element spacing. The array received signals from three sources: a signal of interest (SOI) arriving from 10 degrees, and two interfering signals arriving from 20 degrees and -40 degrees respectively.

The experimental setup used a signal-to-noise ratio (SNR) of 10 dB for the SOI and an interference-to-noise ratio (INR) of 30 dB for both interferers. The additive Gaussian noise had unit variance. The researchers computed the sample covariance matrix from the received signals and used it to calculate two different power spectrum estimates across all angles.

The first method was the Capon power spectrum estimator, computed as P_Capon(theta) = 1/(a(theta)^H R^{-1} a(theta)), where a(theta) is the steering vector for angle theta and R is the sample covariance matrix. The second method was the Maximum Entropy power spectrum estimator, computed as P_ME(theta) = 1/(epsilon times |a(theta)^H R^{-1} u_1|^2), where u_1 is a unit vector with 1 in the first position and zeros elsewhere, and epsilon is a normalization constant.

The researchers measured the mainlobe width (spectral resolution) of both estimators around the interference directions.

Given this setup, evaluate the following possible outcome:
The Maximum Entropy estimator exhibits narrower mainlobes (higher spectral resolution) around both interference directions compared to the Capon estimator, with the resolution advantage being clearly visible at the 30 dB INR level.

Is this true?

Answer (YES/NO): YES